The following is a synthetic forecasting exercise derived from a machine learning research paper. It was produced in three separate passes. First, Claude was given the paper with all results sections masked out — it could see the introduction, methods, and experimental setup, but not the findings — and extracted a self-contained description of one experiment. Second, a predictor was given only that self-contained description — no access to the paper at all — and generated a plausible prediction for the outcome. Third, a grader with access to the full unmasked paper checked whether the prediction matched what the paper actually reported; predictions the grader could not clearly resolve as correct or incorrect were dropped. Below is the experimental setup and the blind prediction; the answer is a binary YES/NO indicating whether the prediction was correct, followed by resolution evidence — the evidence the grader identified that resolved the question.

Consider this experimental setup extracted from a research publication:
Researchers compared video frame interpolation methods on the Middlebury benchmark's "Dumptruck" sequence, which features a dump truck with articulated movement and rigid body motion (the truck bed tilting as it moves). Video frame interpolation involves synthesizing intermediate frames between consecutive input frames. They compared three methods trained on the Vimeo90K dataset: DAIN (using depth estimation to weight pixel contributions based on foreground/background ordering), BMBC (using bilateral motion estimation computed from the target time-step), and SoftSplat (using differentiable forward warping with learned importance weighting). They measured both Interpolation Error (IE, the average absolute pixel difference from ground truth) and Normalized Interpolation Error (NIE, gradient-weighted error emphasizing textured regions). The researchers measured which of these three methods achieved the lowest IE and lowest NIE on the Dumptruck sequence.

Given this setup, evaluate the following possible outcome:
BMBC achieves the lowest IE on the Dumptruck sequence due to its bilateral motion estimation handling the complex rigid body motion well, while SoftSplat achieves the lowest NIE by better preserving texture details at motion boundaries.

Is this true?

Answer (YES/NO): NO